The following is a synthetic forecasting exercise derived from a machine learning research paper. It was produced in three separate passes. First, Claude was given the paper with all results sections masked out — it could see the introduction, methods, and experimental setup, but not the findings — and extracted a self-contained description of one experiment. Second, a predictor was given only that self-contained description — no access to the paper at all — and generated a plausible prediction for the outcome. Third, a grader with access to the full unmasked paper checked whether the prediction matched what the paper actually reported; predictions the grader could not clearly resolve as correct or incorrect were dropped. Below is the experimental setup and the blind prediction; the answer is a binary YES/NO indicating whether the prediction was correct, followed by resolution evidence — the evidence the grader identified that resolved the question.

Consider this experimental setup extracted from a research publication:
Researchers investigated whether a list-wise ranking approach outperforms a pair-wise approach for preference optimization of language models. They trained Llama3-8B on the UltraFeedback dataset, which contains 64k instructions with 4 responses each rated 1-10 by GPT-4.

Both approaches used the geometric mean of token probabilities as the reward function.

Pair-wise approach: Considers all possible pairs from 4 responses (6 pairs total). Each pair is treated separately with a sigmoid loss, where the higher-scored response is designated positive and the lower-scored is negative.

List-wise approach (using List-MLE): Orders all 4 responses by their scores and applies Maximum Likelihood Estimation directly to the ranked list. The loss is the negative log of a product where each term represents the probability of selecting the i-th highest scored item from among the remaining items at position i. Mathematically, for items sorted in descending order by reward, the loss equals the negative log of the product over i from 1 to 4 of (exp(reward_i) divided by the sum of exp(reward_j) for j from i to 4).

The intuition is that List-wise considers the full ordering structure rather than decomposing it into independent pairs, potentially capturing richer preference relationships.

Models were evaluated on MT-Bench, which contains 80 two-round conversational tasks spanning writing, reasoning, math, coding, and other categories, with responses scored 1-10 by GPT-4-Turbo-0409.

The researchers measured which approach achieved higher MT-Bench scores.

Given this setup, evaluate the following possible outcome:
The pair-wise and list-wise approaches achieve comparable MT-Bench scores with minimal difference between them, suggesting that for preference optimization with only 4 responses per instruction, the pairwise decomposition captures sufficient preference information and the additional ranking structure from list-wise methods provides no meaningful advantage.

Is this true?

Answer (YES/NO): NO